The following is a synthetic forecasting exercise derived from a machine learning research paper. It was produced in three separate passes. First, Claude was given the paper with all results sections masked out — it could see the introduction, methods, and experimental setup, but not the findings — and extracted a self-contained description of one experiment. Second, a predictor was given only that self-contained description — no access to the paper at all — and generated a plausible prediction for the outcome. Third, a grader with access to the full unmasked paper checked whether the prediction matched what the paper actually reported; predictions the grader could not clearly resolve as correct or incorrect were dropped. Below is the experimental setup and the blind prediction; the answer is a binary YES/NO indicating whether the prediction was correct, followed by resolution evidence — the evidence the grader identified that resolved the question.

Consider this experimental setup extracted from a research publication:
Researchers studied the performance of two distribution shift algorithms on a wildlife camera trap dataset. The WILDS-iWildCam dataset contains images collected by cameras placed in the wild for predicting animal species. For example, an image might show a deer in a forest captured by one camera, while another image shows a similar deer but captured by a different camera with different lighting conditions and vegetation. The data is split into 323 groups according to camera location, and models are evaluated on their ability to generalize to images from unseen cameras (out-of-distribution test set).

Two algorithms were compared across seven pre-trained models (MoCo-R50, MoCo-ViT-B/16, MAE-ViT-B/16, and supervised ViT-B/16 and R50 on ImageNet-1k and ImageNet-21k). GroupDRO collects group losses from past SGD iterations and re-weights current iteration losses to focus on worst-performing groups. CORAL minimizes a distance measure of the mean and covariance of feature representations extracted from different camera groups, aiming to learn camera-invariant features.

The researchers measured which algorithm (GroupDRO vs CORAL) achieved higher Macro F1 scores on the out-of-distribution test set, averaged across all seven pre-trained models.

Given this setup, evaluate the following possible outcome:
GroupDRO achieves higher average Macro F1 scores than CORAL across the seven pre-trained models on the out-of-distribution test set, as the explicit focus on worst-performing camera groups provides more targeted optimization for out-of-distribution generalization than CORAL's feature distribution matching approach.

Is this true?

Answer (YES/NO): NO